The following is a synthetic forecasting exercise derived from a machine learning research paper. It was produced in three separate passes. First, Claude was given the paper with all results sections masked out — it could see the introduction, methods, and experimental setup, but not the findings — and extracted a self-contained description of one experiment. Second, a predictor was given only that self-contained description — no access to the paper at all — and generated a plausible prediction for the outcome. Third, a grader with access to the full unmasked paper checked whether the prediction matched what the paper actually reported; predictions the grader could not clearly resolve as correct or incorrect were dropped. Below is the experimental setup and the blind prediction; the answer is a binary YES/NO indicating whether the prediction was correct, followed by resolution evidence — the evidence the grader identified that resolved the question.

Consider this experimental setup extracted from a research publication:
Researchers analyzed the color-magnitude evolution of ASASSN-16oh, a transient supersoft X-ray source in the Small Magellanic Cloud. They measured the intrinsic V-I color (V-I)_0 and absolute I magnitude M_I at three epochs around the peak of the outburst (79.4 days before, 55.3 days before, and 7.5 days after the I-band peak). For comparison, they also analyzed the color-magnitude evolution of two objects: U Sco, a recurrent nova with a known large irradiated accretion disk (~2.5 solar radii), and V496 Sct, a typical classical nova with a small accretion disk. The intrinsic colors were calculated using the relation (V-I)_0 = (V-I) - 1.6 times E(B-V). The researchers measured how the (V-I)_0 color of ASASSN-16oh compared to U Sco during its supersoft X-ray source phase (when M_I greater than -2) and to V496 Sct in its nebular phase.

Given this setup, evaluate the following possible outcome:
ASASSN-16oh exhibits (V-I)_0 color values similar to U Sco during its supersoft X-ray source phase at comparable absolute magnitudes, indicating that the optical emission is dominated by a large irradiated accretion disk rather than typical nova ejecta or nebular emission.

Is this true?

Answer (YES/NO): YES